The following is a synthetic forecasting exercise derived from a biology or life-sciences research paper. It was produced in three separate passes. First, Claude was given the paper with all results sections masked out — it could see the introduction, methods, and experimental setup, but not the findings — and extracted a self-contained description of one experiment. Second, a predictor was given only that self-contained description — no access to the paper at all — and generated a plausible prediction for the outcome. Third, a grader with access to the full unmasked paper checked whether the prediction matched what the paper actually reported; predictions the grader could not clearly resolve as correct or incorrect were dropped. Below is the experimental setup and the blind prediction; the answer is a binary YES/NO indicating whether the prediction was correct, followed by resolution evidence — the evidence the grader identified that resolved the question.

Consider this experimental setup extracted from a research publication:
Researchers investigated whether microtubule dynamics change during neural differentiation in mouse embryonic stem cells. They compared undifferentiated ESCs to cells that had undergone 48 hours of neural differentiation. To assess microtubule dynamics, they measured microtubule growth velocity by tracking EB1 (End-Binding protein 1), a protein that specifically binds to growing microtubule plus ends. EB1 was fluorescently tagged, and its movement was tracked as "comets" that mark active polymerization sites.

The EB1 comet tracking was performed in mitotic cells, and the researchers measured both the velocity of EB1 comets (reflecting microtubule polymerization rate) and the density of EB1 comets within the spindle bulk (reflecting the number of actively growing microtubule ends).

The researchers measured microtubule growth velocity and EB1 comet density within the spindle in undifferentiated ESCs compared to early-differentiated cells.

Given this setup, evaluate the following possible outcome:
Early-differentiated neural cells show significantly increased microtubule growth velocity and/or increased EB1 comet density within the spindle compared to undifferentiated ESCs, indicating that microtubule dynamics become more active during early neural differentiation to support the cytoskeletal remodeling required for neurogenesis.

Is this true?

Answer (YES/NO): NO